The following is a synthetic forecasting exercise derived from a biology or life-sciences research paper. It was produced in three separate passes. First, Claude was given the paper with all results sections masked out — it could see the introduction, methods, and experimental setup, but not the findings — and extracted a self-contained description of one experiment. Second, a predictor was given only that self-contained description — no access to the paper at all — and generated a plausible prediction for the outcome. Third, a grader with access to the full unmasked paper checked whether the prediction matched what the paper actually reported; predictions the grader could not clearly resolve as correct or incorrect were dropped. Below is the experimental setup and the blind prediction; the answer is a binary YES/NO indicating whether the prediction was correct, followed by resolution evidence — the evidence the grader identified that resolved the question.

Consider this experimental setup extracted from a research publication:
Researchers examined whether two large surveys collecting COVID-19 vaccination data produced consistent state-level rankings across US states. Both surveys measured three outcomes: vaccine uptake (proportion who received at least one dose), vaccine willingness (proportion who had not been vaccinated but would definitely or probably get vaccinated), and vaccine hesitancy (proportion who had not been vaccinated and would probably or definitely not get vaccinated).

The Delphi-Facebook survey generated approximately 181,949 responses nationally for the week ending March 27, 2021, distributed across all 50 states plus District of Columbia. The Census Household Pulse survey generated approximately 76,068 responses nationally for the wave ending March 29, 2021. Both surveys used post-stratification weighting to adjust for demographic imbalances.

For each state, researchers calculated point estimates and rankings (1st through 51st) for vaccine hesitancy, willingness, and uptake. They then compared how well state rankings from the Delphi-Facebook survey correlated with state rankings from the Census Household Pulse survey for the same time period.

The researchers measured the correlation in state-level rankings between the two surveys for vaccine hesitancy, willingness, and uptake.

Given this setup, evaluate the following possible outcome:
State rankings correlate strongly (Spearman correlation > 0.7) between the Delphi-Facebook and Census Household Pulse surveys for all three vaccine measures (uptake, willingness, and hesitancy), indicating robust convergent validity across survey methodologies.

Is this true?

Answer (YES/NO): NO